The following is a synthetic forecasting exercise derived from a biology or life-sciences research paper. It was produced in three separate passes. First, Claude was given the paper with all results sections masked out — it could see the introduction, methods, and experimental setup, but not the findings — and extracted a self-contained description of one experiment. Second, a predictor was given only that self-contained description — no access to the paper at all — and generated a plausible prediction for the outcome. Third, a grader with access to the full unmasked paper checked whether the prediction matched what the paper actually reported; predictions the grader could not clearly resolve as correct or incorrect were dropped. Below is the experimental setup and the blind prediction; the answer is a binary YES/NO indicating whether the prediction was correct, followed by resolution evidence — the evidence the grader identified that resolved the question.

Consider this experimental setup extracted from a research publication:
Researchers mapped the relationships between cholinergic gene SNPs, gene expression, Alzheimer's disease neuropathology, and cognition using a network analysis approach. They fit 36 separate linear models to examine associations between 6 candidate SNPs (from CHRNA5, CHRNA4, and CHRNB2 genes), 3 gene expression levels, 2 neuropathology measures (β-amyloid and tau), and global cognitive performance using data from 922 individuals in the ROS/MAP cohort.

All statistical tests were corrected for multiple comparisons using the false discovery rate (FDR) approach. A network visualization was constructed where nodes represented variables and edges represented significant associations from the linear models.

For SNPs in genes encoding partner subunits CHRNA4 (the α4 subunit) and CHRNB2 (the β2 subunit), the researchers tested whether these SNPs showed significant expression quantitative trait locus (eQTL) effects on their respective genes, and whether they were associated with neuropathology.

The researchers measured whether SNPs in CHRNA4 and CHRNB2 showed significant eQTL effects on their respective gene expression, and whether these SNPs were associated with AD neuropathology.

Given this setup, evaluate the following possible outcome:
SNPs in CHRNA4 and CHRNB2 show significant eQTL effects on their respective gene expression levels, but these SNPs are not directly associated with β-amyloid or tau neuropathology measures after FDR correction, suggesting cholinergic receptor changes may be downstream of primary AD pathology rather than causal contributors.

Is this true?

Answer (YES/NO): YES